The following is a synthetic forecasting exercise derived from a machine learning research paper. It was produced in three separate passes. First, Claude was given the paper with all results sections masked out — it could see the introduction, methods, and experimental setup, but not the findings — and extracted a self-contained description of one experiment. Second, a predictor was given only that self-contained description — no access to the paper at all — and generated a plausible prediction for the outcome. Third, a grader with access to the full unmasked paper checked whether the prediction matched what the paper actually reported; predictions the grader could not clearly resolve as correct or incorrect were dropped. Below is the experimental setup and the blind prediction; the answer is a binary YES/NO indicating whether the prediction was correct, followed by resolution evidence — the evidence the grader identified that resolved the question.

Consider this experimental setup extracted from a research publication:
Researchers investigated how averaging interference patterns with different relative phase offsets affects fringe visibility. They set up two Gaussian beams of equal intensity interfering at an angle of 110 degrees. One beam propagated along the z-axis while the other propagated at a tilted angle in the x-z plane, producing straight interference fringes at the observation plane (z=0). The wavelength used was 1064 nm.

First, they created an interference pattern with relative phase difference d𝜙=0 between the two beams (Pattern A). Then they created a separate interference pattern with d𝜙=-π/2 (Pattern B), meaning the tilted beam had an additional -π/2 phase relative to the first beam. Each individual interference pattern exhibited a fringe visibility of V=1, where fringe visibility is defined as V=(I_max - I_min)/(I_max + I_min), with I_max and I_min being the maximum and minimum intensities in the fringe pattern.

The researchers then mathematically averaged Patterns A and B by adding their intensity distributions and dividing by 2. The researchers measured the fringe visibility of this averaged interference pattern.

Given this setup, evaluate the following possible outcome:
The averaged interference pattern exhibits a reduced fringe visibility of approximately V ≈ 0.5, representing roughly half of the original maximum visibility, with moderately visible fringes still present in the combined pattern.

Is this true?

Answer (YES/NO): NO